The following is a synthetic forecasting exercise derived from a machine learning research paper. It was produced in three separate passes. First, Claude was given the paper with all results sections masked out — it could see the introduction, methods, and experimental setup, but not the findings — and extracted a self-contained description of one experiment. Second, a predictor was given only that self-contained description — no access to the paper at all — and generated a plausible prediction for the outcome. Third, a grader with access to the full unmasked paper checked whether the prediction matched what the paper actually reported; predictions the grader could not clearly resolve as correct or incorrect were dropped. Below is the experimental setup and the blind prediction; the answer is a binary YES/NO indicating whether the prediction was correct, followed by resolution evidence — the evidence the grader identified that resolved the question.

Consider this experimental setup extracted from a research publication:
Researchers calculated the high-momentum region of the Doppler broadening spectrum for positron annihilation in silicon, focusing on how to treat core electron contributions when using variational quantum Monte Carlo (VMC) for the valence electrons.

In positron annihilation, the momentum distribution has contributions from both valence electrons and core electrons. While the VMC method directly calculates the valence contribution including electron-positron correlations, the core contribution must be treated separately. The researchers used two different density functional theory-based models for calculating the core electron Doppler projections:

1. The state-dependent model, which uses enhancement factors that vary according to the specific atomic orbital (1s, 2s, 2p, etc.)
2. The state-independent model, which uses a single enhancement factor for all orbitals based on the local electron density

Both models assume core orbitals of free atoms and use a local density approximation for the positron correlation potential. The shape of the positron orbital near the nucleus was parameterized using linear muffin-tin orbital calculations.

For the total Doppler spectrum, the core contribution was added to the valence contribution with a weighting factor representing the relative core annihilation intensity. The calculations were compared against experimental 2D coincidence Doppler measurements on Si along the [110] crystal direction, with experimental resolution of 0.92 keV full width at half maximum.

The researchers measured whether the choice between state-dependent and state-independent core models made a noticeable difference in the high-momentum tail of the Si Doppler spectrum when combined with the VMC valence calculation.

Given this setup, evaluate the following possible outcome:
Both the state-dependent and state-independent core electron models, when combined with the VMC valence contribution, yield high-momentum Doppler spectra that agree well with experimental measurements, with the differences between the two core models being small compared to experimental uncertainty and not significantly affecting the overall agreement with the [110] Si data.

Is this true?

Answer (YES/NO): YES